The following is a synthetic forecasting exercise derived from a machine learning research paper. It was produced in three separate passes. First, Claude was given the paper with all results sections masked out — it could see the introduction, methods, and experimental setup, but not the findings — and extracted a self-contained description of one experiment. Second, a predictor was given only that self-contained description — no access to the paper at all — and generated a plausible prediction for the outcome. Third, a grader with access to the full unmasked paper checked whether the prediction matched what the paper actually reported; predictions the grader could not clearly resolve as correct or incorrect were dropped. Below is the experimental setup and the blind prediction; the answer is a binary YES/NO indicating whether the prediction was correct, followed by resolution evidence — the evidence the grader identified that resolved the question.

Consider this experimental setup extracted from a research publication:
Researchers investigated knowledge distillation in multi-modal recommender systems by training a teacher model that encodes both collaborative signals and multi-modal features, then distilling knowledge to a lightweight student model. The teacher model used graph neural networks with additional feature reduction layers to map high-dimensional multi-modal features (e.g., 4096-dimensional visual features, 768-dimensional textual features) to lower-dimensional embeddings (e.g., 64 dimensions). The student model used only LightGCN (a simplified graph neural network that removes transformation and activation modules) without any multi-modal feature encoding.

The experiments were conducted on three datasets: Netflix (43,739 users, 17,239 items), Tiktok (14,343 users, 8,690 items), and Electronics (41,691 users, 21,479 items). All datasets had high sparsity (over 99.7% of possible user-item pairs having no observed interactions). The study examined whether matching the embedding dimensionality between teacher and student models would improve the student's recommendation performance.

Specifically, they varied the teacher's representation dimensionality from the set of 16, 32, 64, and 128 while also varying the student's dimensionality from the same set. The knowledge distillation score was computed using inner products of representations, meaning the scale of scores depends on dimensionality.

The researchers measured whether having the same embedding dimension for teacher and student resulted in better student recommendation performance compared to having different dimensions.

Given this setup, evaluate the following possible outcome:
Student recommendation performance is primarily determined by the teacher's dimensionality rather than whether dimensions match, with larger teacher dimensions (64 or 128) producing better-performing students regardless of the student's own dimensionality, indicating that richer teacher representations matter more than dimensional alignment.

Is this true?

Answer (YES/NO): NO